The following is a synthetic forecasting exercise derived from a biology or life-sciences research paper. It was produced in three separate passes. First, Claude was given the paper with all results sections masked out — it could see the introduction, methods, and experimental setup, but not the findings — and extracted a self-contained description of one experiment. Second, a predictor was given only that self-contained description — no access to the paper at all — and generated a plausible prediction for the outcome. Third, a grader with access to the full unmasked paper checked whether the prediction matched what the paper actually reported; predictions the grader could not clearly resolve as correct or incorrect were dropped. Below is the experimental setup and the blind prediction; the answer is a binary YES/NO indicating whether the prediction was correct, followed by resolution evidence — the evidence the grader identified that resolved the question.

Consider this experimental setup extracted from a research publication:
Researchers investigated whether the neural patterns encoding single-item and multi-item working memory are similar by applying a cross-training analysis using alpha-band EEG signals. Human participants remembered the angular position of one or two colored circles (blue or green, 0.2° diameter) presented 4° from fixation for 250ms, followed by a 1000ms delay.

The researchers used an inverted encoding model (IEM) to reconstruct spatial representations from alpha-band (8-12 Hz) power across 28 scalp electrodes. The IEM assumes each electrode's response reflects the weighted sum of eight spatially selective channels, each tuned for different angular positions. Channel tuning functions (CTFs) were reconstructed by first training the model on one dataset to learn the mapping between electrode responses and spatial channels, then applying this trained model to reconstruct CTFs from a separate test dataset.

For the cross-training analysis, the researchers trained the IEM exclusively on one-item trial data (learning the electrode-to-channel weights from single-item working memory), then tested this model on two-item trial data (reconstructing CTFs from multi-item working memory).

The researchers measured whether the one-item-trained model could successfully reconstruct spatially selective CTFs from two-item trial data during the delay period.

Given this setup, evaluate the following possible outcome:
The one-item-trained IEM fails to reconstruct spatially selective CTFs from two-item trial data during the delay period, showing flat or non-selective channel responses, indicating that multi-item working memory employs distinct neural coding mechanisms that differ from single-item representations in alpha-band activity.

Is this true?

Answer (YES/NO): NO